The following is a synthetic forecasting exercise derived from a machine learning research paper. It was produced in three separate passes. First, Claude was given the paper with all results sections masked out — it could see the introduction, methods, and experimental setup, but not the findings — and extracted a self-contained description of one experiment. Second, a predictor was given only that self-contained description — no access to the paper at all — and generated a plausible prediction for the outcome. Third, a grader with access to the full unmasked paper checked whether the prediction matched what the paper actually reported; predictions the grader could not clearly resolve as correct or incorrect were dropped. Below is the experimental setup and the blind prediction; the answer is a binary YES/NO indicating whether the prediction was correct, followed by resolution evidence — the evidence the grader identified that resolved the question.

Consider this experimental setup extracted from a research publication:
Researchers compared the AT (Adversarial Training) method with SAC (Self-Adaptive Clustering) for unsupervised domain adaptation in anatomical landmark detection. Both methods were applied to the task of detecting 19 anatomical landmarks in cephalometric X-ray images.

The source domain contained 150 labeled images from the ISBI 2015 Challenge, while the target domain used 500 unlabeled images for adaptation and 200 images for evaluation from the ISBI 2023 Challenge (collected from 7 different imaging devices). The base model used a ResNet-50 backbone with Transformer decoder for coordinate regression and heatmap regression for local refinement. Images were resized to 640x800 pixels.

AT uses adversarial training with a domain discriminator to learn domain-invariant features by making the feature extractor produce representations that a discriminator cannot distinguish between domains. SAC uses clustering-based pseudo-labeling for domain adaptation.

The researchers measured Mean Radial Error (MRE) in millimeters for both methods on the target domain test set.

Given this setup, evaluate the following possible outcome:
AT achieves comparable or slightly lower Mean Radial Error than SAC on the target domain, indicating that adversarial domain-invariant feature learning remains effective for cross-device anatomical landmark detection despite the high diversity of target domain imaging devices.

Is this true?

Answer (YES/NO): YES